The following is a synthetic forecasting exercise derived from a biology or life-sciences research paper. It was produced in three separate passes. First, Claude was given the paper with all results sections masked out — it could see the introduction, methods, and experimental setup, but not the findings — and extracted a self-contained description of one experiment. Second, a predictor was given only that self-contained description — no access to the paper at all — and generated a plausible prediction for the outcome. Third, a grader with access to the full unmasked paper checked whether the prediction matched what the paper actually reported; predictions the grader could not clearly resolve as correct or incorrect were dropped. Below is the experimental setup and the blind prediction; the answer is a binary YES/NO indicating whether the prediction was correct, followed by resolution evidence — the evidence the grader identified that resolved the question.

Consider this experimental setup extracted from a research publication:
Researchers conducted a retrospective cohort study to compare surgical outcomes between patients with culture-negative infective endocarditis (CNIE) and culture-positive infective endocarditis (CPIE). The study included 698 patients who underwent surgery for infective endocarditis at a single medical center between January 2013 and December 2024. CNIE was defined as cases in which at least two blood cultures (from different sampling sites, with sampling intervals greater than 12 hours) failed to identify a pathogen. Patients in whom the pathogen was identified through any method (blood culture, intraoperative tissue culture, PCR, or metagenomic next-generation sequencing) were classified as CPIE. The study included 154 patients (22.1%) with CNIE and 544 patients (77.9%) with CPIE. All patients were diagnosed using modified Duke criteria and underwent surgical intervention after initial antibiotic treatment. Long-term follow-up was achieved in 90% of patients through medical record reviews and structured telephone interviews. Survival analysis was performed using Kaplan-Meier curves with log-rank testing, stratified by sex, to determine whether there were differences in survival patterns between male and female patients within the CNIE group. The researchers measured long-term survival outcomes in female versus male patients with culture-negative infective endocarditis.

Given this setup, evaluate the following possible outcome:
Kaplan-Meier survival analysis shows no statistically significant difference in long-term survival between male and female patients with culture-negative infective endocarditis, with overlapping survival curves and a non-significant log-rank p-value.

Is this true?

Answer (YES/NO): NO